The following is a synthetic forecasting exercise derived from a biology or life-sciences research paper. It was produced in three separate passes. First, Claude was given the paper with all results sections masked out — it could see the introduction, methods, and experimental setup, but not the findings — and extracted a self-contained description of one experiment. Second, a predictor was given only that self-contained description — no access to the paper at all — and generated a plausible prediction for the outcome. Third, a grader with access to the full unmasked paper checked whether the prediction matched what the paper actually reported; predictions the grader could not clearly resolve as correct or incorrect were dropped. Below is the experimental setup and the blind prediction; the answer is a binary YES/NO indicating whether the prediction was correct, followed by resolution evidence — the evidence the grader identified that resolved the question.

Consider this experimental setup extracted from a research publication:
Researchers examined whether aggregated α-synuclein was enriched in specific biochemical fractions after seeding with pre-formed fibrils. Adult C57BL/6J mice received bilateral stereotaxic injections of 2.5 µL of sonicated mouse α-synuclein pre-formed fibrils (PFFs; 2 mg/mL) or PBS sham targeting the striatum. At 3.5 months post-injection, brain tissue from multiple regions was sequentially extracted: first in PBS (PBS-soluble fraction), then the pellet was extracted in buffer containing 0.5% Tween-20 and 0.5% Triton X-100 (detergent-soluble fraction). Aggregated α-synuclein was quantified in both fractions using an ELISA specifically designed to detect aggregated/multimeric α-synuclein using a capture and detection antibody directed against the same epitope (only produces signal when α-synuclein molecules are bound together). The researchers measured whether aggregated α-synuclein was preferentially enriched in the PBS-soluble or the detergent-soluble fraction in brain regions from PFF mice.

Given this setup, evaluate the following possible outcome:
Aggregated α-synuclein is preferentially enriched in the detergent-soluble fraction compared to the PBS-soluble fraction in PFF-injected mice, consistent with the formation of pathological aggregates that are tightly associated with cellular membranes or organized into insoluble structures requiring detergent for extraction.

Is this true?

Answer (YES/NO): YES